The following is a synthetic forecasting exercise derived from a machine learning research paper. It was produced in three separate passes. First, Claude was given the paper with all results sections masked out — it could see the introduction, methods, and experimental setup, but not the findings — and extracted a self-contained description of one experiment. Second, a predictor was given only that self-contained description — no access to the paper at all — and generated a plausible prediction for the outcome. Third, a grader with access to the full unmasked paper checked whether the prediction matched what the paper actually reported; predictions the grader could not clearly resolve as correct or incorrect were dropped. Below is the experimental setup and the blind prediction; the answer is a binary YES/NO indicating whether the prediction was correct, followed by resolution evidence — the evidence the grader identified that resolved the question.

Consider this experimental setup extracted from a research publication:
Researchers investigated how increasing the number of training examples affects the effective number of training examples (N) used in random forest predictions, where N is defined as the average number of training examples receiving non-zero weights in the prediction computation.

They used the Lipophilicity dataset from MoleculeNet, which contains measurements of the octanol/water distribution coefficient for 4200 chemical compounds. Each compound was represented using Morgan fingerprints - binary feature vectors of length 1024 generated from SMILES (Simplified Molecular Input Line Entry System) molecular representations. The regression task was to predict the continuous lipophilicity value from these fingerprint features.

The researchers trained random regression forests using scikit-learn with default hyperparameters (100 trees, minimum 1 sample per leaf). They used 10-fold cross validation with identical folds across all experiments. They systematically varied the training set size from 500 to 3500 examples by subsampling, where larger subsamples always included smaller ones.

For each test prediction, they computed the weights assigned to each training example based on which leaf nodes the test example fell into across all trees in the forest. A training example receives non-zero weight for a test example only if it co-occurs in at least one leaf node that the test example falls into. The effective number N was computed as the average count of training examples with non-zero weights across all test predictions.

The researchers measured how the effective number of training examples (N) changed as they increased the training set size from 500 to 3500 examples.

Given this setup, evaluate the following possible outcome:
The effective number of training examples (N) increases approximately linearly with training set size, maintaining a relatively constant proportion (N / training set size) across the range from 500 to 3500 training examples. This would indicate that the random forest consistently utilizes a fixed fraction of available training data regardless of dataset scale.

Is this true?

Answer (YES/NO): NO